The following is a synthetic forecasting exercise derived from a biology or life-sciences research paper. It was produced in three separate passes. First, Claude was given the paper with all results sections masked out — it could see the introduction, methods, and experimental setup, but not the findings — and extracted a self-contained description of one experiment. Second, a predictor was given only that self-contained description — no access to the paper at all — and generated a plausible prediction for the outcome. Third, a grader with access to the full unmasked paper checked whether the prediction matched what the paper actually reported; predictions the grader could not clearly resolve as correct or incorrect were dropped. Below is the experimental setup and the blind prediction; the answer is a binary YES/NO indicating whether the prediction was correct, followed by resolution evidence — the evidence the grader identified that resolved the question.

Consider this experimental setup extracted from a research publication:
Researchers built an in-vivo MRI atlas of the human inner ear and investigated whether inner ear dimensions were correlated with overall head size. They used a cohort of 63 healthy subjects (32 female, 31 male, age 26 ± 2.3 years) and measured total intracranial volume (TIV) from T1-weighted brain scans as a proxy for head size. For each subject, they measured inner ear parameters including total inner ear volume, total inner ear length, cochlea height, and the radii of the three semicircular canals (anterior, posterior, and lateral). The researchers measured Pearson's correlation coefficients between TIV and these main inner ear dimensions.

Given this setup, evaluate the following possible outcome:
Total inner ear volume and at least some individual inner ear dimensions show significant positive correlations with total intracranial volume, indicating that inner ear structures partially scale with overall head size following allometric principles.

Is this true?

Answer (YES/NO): YES